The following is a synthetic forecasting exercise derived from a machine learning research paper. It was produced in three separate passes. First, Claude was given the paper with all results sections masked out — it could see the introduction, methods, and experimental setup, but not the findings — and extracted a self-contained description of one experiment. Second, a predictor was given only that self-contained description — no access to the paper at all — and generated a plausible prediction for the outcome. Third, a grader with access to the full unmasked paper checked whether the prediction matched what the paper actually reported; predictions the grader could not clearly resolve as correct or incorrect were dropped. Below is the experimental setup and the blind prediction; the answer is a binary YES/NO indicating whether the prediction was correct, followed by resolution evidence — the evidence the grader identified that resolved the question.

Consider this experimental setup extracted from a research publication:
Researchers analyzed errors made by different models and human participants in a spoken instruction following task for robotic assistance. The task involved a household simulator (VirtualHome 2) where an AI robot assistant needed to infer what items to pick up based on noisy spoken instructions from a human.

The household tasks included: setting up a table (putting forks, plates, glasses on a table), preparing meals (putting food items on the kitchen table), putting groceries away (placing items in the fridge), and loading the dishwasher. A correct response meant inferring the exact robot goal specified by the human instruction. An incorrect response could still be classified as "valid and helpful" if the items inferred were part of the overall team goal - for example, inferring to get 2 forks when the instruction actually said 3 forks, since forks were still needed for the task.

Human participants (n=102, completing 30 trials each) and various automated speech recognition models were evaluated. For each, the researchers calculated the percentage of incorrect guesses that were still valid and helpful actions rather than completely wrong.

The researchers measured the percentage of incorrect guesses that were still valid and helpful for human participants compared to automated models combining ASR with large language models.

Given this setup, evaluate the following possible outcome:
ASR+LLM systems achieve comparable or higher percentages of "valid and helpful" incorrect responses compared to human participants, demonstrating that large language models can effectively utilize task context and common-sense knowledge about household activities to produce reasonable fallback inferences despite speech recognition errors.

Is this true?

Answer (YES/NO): NO